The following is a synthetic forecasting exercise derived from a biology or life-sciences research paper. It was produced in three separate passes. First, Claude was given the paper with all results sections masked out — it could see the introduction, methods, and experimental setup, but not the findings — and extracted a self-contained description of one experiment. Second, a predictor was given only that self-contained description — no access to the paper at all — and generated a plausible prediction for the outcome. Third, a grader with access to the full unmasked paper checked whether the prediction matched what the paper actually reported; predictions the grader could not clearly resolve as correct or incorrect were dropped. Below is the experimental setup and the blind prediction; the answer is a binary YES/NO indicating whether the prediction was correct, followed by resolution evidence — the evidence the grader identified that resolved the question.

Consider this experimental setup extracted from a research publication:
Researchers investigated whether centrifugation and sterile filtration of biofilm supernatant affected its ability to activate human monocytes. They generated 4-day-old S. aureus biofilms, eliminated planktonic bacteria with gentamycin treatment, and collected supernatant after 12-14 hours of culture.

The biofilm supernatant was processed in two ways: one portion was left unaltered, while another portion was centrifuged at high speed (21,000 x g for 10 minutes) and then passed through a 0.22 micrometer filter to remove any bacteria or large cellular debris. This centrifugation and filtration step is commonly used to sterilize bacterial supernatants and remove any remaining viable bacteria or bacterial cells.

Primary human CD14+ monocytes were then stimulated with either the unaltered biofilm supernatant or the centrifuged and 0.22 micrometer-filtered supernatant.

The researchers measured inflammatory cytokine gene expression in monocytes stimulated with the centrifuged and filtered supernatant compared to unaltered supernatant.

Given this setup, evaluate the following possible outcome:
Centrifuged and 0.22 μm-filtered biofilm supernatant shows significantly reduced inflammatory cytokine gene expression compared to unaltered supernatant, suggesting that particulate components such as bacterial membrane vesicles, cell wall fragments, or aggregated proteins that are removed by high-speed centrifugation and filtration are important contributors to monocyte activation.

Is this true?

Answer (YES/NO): NO